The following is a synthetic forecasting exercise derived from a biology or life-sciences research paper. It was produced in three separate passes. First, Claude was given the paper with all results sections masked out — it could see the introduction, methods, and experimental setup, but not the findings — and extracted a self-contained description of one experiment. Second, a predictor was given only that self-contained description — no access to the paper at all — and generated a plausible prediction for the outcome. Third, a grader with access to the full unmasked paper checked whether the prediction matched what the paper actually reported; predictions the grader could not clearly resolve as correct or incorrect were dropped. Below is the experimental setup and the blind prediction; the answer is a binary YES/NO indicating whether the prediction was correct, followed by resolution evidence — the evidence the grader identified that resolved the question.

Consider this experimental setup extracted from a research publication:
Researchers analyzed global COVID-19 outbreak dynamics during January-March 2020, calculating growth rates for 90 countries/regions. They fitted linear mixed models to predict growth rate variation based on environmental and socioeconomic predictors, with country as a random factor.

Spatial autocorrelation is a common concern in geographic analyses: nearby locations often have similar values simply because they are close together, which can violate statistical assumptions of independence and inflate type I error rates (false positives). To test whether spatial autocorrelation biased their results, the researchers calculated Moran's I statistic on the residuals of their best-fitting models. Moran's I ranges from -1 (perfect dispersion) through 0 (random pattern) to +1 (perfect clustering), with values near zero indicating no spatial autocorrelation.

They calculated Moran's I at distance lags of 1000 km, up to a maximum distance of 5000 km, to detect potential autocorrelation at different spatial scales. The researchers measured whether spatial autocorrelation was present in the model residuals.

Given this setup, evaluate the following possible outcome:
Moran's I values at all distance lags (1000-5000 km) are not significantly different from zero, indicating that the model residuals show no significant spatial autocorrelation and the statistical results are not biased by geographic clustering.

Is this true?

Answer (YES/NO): YES